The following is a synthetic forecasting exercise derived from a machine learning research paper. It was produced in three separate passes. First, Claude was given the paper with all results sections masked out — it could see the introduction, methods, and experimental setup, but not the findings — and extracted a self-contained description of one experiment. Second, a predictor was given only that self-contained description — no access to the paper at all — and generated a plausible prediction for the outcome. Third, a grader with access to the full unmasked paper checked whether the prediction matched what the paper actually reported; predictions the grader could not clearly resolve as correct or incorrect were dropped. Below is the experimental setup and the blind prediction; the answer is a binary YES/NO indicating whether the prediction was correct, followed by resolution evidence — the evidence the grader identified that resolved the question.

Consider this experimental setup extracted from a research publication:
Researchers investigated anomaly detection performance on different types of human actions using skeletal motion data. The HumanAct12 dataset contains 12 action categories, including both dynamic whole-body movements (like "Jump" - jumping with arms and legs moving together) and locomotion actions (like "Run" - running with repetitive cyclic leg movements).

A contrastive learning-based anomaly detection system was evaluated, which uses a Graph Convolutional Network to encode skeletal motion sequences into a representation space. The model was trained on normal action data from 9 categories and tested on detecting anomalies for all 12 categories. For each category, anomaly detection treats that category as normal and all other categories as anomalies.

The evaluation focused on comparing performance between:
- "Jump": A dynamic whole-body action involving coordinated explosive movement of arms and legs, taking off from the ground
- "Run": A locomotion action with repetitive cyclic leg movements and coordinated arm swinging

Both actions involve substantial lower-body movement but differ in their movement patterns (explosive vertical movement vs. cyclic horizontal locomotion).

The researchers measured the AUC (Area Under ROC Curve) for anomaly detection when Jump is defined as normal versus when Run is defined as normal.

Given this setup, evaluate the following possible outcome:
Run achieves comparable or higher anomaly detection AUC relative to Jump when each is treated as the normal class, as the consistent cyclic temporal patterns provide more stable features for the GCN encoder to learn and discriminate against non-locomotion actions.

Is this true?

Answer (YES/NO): NO